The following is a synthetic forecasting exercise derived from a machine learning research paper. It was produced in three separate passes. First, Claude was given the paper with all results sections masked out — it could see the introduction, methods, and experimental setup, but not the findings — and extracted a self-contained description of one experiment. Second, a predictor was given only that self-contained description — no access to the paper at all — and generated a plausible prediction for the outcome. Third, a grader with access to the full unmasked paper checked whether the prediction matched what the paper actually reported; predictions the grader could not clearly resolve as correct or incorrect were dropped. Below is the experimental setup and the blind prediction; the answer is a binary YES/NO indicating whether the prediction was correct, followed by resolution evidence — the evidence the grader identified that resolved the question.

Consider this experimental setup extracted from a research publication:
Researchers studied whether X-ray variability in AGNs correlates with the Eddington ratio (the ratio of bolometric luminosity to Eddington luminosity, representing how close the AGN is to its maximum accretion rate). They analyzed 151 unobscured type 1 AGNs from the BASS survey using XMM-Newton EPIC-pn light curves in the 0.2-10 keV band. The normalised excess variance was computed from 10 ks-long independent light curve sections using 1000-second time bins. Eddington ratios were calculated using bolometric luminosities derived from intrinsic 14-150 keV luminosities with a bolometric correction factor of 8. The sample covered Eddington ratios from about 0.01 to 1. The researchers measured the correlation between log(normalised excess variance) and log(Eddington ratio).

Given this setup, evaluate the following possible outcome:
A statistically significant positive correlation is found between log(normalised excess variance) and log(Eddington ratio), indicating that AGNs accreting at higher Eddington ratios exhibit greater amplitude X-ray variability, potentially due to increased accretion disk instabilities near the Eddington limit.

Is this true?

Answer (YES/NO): NO